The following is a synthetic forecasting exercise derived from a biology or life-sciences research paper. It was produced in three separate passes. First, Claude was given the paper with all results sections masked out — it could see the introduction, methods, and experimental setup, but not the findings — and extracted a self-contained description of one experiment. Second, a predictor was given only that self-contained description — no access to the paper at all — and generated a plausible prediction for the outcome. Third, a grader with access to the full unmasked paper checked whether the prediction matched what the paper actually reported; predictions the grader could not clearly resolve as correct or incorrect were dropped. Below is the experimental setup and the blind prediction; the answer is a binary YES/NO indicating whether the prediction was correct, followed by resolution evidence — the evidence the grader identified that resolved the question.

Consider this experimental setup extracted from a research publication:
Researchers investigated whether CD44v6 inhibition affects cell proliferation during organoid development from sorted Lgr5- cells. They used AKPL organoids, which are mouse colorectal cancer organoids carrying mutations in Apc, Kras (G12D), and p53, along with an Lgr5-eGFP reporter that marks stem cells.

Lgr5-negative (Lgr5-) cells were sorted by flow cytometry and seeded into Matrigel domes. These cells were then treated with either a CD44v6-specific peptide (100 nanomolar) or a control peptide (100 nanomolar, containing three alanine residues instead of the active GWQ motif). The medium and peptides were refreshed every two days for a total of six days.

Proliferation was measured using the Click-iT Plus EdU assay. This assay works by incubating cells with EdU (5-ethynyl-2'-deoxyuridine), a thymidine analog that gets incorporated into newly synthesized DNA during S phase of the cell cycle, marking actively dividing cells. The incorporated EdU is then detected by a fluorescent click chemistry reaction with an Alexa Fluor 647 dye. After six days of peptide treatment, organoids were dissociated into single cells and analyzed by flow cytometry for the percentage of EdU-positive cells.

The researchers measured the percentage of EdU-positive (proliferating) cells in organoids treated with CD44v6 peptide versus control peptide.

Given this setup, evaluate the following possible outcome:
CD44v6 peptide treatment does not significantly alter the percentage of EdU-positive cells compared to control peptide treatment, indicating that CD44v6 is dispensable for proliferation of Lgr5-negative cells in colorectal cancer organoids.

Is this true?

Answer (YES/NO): YES